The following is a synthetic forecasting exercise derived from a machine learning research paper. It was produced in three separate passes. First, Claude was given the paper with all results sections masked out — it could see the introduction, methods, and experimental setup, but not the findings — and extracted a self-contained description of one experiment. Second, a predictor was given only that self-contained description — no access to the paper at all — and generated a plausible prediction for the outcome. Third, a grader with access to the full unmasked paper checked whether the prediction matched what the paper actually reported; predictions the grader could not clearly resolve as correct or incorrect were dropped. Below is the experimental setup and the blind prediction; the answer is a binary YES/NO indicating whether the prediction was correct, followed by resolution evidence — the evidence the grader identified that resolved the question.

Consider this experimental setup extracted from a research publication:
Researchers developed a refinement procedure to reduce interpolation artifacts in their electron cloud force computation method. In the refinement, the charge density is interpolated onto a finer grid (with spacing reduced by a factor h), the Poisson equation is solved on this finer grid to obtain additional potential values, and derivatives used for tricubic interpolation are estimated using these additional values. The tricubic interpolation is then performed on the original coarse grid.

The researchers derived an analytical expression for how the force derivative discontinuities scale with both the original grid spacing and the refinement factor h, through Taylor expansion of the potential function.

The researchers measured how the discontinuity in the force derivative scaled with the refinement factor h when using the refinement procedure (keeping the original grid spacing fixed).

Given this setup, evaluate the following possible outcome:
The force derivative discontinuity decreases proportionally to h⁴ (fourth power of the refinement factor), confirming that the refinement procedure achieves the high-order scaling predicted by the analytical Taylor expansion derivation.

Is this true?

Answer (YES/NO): NO